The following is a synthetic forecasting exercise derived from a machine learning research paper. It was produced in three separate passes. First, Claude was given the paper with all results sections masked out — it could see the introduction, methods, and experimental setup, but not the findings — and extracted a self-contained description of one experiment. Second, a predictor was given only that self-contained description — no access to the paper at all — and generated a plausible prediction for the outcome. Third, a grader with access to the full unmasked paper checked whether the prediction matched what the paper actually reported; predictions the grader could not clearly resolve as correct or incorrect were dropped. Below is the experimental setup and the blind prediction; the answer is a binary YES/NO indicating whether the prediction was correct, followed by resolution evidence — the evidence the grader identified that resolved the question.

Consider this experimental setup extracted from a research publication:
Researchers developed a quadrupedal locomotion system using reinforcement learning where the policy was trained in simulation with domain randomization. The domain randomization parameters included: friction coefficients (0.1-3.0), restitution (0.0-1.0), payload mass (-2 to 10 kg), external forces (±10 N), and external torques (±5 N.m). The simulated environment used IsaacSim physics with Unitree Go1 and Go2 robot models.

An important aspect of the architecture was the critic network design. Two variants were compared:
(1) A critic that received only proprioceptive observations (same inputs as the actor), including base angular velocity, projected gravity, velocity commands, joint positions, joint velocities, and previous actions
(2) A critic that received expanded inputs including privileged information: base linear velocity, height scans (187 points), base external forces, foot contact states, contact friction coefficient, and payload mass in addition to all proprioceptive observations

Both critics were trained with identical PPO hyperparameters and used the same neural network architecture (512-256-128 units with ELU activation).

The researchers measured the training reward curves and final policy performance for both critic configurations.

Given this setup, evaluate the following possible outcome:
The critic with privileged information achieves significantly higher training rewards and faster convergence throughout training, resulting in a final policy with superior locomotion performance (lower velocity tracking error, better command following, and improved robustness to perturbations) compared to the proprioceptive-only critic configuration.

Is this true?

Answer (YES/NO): YES